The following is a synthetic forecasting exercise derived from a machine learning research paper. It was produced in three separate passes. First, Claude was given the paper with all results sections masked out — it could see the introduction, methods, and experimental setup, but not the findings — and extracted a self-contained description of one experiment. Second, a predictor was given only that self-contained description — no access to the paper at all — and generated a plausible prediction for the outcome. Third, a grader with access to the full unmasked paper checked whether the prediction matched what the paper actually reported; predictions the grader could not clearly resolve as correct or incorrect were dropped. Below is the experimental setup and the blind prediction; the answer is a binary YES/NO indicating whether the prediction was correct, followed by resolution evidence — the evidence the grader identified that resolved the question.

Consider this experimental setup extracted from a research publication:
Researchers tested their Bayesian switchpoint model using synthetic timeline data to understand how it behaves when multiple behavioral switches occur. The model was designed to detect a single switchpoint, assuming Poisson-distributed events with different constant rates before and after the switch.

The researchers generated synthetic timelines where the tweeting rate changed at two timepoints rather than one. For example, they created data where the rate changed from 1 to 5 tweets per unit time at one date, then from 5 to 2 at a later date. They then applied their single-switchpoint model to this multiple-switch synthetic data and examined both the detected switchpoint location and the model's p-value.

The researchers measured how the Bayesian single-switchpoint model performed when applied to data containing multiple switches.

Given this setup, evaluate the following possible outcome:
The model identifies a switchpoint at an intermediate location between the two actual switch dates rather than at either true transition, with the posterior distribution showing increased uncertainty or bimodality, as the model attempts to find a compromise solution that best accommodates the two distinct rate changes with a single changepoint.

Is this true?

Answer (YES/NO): NO